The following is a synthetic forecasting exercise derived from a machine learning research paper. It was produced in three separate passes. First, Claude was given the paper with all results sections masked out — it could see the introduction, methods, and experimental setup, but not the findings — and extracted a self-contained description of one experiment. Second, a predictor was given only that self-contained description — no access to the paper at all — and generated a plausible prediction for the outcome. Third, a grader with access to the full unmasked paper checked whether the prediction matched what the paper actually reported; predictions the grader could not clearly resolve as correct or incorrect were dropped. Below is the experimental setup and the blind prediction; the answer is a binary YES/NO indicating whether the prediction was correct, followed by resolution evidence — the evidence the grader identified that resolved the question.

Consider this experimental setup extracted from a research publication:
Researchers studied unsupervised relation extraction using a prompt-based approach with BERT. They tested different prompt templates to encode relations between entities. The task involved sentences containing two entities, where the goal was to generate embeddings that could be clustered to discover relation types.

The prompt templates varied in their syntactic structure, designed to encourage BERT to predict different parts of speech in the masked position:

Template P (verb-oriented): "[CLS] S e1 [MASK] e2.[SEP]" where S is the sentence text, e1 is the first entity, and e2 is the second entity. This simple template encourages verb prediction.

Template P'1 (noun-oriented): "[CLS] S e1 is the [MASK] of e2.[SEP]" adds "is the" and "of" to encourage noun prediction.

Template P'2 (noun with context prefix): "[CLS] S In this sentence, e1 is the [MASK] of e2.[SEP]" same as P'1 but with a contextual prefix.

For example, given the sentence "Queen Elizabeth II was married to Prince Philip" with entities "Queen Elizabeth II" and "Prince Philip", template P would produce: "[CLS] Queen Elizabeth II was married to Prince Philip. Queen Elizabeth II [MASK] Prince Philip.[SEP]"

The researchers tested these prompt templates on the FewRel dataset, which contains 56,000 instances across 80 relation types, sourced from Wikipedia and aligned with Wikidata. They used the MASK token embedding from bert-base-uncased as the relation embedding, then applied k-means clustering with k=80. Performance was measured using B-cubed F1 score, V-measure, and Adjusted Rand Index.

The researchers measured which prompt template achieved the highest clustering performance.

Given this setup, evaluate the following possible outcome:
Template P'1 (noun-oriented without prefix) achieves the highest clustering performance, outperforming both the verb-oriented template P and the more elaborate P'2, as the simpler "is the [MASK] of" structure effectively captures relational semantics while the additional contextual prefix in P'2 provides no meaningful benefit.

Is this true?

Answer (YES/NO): NO